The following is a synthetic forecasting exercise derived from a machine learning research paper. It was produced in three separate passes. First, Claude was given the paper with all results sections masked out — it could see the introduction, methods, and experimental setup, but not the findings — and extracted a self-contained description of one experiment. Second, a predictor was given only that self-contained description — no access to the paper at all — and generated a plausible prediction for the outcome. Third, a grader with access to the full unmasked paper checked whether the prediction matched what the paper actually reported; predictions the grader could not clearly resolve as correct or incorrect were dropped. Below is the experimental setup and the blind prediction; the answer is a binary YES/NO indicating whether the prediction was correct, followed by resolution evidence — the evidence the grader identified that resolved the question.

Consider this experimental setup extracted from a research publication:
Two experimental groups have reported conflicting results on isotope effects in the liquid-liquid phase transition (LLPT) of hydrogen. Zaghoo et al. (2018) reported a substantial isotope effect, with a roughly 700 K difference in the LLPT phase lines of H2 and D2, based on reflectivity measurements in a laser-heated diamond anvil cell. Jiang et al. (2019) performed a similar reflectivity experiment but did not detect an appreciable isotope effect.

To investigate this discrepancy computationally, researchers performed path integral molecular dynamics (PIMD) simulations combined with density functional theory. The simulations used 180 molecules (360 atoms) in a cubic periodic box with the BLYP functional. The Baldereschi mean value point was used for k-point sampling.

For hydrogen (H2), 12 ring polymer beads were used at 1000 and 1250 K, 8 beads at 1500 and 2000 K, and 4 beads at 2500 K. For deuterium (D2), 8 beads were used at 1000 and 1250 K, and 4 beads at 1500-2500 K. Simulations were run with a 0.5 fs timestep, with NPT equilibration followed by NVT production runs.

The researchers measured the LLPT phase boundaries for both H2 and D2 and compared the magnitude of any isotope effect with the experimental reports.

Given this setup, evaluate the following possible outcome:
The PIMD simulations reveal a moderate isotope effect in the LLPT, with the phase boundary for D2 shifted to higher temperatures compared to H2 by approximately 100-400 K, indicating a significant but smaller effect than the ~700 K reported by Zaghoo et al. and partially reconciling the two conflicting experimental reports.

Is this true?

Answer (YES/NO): YES